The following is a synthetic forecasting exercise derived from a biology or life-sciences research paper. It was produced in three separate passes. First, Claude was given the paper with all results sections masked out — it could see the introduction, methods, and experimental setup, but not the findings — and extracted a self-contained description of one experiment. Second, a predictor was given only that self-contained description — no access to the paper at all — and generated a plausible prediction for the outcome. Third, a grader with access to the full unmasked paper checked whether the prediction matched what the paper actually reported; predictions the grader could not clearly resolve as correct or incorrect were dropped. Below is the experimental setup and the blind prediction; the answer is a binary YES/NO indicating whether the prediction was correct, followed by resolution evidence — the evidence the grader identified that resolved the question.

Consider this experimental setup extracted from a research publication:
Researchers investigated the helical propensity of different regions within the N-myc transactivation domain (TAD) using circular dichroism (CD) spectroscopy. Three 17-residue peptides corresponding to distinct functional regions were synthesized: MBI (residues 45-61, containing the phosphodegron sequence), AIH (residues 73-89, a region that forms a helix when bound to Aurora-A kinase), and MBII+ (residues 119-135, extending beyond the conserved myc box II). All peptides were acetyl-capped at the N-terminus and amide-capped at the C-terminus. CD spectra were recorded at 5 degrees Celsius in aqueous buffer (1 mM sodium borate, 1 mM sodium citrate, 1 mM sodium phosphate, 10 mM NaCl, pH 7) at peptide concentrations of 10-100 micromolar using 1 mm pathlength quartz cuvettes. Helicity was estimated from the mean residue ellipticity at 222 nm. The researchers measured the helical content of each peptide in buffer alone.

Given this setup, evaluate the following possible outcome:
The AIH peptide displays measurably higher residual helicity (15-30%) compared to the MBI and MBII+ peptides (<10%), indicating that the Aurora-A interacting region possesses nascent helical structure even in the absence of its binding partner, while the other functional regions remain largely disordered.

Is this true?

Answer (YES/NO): NO